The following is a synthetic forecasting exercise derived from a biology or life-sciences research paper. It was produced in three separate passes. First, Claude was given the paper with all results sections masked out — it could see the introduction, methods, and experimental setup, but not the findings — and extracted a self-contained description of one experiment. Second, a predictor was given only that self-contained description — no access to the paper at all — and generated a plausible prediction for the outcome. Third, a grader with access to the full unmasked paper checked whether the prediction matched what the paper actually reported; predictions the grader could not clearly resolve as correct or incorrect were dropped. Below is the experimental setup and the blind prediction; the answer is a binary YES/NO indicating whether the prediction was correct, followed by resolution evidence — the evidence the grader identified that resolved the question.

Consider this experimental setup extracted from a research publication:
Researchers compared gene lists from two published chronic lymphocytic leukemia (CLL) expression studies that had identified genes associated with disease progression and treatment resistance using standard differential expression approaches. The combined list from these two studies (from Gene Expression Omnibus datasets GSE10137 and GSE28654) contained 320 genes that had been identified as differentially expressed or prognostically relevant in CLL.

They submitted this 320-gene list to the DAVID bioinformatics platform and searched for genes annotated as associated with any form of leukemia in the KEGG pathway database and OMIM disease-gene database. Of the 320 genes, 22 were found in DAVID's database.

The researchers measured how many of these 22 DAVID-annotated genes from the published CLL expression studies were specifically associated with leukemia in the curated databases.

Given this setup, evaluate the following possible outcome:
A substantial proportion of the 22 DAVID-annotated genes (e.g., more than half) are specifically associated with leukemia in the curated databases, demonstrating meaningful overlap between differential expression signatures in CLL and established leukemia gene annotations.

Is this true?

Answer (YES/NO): NO